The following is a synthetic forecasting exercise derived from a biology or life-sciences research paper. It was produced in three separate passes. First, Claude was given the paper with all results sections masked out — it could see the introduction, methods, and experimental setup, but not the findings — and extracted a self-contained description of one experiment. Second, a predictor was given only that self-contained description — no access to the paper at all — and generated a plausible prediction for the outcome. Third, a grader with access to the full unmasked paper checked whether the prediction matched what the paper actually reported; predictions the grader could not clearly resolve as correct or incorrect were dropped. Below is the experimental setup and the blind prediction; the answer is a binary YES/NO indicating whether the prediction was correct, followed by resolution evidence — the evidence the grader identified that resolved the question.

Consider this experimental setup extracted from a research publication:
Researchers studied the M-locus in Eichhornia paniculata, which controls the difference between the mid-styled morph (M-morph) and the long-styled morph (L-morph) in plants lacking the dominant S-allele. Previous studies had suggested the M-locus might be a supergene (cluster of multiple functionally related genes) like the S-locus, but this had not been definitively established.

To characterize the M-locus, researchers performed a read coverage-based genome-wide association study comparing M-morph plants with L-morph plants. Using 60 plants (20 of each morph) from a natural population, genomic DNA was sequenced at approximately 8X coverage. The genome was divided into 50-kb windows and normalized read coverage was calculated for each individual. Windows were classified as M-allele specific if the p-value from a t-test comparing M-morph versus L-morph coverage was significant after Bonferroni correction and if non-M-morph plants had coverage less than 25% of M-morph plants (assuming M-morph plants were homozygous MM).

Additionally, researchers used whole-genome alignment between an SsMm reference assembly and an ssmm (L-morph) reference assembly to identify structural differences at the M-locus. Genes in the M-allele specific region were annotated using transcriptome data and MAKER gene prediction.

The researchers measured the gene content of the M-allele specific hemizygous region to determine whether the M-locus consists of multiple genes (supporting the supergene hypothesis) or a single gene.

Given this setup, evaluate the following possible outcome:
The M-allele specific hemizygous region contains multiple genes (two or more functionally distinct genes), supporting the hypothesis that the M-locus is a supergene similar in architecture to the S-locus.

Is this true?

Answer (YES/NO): NO